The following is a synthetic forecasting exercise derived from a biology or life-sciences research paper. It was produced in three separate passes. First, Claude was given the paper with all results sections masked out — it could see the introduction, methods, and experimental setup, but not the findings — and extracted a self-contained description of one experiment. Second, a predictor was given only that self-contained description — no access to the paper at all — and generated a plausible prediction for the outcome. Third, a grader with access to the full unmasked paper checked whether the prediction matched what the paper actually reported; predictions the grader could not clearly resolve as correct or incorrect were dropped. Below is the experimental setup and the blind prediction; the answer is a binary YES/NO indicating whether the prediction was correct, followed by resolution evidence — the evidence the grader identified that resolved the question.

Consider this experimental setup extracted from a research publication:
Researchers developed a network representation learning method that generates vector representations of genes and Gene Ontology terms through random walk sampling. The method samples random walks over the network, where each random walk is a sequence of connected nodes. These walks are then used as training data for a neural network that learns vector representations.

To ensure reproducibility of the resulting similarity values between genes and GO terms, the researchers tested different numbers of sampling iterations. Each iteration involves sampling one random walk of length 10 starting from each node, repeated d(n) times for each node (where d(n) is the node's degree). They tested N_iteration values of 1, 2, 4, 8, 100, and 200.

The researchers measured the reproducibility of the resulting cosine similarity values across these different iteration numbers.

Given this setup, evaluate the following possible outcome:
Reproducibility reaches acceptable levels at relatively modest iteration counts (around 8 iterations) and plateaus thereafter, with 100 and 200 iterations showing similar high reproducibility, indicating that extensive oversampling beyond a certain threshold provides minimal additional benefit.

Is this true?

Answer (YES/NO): NO